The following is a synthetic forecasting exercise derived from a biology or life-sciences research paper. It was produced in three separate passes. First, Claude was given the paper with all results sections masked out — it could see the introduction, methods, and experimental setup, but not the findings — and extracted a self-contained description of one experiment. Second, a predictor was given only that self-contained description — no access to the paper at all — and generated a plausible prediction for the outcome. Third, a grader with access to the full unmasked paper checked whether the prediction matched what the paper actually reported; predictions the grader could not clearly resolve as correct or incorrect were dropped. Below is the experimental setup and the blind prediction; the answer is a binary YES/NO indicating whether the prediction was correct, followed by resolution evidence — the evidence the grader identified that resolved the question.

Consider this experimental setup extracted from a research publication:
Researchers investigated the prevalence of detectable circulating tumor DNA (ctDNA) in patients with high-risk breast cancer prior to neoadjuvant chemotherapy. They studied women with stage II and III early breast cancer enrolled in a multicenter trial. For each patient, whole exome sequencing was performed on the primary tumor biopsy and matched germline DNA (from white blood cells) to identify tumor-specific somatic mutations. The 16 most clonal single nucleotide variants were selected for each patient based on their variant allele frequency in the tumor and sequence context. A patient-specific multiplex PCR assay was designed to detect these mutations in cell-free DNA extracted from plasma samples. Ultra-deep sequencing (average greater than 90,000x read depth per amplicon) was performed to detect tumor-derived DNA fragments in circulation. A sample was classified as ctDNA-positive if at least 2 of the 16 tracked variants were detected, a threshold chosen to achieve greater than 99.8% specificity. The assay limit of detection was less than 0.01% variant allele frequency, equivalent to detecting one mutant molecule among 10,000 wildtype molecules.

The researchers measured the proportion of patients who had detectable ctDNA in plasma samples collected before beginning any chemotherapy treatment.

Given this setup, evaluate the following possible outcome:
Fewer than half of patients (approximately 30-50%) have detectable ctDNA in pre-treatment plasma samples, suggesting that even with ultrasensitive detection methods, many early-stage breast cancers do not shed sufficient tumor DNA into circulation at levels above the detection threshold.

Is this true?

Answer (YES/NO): NO